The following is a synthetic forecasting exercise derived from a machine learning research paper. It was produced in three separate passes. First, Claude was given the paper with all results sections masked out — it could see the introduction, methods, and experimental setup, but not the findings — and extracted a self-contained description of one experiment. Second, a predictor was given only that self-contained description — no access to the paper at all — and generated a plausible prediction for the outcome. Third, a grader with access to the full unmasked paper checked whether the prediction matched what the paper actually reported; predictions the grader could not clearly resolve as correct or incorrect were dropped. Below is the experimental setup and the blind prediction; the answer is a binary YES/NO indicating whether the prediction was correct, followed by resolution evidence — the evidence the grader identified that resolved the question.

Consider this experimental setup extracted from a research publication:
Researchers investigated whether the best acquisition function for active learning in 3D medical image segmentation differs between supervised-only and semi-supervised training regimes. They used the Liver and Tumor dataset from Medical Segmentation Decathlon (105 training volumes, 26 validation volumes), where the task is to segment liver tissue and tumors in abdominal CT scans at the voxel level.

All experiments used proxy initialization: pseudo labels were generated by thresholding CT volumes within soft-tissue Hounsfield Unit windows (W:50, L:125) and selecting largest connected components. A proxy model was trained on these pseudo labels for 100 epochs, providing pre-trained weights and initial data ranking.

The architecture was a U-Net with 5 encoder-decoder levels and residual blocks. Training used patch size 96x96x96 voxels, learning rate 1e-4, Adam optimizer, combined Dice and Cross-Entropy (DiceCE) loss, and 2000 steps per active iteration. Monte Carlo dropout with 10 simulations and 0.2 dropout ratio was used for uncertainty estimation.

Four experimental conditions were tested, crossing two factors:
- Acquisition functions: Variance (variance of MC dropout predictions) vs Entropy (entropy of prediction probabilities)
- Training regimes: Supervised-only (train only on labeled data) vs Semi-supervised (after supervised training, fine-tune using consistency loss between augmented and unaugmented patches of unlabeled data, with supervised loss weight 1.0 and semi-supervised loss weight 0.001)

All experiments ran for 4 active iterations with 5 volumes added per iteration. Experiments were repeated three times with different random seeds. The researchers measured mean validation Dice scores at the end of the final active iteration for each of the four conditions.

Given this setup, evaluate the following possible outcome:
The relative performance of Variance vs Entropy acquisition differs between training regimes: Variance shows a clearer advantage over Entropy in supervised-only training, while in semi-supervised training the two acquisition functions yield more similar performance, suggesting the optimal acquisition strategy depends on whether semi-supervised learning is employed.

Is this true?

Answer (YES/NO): NO